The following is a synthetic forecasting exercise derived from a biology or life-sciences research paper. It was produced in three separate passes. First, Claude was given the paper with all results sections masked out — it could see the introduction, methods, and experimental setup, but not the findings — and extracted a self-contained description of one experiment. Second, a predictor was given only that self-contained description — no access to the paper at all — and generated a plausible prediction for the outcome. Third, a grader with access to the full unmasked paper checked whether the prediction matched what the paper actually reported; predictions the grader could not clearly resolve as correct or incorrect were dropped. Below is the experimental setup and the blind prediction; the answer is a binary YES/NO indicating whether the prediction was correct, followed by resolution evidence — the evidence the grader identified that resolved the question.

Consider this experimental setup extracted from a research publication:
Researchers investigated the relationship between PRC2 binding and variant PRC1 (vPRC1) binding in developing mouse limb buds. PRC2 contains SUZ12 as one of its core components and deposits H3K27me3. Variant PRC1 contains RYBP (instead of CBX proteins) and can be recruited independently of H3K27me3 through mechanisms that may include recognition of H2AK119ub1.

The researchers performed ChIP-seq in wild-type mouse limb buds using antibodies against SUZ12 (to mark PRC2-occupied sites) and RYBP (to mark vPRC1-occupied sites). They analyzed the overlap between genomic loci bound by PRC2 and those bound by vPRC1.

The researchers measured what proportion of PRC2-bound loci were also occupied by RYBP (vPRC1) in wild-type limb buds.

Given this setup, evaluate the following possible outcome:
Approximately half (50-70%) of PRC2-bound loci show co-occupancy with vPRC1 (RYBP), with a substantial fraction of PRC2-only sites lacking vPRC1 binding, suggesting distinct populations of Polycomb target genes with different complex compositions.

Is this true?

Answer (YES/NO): NO